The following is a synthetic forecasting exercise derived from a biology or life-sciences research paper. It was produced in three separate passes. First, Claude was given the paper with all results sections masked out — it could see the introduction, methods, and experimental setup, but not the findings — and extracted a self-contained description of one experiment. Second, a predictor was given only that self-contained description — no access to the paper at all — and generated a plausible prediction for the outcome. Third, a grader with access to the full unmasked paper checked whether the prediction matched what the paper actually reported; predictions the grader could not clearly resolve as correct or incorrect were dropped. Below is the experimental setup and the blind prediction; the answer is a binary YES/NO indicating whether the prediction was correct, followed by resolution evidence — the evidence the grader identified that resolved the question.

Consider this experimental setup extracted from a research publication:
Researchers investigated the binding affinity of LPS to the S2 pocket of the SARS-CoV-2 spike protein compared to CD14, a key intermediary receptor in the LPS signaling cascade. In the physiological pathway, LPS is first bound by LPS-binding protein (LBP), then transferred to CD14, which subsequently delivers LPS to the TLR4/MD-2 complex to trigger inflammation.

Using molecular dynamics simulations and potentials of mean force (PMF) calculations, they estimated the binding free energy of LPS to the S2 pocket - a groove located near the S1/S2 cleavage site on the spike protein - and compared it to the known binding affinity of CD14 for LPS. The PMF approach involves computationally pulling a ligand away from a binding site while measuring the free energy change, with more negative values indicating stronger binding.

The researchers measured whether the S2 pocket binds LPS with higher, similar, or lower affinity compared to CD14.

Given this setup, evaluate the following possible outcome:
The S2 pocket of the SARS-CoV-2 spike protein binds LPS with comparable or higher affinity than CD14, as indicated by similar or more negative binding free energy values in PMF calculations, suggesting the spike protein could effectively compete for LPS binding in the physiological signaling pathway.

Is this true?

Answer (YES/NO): NO